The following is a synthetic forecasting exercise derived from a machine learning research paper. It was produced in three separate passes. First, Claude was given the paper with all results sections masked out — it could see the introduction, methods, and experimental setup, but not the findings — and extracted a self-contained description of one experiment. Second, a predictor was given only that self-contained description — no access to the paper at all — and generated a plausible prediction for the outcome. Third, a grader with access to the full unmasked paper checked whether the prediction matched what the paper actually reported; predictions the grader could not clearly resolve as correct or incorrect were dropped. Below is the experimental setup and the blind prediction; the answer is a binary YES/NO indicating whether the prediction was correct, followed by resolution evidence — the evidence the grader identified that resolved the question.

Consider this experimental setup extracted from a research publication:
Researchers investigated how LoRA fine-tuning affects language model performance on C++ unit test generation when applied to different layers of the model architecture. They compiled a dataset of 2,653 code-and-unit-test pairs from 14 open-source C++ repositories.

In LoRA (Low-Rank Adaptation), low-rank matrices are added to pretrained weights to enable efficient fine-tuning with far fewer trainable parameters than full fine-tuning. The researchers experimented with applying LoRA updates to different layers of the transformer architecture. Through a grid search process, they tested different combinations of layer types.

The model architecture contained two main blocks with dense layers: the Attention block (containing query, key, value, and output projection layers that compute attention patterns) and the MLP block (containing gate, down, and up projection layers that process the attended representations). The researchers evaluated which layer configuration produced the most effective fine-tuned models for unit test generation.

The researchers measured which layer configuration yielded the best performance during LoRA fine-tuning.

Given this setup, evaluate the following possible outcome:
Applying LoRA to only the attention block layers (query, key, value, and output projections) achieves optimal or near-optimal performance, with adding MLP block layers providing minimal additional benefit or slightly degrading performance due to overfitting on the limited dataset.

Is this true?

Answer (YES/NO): NO